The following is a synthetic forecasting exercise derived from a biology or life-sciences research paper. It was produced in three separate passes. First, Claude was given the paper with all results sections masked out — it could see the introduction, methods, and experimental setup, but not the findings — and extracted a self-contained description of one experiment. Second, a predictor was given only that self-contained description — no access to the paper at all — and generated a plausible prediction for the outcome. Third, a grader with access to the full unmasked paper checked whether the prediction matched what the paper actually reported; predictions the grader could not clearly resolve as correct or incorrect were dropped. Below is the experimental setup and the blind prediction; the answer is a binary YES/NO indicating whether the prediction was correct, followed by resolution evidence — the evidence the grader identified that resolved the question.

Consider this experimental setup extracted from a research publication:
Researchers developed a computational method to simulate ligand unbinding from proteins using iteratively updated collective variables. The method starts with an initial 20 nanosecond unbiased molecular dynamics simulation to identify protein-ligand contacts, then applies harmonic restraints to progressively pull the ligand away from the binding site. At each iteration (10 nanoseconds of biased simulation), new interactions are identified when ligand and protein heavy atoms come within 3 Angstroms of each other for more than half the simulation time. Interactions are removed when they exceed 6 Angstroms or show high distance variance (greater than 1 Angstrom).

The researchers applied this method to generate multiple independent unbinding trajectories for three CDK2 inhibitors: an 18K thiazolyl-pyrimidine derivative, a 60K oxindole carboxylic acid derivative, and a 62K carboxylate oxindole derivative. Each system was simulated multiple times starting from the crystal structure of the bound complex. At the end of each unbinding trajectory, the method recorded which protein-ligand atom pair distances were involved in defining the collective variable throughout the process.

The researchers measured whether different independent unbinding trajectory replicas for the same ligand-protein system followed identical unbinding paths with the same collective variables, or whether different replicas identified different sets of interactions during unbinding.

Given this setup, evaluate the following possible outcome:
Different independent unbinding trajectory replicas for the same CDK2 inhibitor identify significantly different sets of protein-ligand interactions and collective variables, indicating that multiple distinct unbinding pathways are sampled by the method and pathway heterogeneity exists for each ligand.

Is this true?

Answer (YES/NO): YES